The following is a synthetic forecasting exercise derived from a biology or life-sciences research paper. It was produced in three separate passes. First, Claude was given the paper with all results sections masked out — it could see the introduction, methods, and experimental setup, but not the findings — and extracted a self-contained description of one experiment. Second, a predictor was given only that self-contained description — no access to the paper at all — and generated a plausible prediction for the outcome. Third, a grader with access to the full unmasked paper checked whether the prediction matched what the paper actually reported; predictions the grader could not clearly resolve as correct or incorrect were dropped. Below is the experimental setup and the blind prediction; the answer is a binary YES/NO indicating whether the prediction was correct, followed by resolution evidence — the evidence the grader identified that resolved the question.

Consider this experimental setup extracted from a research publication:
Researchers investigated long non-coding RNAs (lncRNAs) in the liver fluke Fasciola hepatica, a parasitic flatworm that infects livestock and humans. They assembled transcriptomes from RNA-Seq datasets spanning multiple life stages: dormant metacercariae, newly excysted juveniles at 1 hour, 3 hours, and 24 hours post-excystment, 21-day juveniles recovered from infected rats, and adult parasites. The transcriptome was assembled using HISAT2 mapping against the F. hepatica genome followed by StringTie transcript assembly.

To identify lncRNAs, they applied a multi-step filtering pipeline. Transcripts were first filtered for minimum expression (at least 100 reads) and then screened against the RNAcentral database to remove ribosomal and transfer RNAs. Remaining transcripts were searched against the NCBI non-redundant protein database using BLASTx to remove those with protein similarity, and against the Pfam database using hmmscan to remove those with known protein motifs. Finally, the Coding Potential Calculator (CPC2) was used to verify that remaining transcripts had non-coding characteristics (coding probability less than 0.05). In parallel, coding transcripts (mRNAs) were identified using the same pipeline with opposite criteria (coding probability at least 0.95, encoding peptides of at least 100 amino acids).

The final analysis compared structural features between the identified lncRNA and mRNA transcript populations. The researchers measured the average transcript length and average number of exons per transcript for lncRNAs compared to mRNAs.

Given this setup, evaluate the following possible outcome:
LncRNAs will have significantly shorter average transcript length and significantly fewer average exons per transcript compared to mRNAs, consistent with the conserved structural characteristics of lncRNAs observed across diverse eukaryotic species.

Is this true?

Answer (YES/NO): YES